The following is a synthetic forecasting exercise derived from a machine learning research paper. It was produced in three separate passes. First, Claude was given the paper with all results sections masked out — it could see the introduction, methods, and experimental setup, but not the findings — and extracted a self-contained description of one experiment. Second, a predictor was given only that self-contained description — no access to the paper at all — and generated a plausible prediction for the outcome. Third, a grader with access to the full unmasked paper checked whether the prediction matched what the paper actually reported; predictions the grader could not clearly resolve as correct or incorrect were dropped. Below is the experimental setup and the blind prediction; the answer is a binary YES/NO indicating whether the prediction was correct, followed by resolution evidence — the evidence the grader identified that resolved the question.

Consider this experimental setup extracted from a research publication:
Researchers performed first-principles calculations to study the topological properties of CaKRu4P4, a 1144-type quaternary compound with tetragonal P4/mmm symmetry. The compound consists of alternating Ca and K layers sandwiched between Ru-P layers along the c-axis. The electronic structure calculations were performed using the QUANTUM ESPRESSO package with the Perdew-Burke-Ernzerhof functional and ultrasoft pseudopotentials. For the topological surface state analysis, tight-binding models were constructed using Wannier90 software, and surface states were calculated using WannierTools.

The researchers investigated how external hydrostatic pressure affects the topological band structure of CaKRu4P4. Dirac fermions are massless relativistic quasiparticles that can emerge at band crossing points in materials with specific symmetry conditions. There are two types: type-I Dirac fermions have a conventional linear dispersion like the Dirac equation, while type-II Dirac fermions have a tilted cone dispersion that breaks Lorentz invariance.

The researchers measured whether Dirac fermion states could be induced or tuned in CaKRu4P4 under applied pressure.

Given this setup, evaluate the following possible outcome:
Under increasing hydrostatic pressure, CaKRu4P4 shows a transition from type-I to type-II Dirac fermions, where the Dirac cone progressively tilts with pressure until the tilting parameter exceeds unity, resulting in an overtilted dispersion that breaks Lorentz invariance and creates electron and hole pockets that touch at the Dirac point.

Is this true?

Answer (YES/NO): NO